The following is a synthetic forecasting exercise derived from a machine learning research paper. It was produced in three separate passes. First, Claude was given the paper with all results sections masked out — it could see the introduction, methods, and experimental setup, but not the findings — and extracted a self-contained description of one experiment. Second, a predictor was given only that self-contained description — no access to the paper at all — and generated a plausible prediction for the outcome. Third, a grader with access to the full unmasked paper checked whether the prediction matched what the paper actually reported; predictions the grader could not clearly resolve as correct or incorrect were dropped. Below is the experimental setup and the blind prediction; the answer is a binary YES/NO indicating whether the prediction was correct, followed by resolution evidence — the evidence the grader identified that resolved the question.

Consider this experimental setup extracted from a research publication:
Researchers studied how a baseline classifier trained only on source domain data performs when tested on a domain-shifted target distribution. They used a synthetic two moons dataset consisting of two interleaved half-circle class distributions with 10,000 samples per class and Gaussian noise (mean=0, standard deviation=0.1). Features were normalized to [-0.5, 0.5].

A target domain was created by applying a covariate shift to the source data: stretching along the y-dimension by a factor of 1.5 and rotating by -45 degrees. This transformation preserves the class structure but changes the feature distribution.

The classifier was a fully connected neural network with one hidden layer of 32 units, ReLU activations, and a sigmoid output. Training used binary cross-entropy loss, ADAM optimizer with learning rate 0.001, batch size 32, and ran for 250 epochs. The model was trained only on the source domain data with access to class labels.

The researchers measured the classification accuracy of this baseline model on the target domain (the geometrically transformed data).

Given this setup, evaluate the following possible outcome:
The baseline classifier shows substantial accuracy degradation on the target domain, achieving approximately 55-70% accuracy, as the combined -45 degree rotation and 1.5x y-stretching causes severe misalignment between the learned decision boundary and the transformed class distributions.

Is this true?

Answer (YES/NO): NO